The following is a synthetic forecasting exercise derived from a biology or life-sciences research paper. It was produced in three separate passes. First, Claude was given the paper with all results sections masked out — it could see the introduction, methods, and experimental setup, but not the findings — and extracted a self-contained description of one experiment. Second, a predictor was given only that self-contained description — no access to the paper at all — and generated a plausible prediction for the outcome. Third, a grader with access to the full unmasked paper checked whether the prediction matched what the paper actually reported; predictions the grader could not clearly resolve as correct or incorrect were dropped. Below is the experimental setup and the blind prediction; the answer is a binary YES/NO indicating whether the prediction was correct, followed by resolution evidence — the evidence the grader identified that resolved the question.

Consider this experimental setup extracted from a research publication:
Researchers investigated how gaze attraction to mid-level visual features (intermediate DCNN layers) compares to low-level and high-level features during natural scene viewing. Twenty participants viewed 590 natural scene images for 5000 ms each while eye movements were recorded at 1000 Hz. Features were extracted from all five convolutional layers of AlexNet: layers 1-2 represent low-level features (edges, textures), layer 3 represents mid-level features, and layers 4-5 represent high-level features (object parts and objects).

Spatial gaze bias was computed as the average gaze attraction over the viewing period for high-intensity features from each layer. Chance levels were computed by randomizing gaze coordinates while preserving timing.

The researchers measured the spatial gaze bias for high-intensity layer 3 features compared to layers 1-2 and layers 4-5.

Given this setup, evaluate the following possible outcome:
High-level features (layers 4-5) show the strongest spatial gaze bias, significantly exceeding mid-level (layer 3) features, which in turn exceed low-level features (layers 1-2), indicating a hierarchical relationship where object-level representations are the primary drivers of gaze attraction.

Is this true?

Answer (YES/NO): NO